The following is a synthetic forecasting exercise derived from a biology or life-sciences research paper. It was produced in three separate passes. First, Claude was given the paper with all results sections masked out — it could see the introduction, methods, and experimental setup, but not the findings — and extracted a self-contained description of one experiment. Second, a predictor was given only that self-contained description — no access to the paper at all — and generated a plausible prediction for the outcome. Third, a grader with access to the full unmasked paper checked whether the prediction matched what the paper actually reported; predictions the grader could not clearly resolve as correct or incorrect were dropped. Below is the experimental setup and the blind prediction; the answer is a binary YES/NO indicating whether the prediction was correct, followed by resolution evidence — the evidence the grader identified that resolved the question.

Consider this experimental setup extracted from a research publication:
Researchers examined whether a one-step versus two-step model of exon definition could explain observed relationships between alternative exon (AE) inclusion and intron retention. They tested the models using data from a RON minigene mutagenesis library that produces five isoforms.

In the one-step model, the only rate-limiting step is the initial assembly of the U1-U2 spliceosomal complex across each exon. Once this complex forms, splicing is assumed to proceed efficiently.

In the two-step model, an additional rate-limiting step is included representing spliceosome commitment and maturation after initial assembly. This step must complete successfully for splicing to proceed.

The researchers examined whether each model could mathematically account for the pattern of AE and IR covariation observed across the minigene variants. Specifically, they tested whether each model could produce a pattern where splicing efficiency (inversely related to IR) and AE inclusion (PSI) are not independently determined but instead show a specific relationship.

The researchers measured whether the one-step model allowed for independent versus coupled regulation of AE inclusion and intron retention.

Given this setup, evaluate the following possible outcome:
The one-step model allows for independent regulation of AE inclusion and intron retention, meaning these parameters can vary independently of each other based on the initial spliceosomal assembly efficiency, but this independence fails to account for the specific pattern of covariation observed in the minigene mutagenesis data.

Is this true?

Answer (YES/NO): YES